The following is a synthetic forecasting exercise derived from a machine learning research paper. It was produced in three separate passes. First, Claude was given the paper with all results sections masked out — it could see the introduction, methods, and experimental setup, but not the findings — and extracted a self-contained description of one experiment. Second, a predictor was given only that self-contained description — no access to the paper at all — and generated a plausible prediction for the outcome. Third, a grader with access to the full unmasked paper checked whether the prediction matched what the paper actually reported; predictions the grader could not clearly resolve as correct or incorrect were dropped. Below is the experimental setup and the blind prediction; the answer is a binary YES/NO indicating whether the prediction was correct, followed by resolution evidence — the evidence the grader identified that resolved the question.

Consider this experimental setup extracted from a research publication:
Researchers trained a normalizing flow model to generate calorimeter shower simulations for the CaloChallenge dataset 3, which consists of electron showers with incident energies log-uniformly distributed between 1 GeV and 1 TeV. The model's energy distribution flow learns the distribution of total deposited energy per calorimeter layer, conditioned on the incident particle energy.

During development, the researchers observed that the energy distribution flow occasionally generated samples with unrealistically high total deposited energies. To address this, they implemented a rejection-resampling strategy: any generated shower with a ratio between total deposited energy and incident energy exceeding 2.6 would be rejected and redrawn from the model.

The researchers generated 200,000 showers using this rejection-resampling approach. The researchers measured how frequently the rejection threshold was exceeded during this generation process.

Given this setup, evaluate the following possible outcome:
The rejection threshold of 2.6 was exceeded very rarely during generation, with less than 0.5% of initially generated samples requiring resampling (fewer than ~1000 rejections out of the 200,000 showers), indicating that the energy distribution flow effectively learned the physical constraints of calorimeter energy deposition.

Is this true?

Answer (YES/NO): YES